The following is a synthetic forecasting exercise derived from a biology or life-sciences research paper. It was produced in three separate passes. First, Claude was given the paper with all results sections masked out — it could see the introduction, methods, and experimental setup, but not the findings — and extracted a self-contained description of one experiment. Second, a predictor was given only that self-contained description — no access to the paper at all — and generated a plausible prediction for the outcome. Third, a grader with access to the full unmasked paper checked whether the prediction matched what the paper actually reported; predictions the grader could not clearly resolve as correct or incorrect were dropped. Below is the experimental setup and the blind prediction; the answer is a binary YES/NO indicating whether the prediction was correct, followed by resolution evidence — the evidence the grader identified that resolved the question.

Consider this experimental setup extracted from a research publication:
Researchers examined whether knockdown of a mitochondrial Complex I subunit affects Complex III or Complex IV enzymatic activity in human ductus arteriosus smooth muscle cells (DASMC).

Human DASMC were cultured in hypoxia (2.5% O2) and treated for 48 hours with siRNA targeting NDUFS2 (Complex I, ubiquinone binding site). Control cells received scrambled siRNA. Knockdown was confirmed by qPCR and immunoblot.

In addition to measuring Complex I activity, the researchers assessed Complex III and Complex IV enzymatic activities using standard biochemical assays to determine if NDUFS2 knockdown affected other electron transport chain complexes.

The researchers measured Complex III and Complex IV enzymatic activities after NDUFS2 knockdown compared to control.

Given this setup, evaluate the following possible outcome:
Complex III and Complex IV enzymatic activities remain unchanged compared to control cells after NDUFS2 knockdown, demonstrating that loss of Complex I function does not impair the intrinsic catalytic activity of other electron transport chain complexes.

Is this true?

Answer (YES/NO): YES